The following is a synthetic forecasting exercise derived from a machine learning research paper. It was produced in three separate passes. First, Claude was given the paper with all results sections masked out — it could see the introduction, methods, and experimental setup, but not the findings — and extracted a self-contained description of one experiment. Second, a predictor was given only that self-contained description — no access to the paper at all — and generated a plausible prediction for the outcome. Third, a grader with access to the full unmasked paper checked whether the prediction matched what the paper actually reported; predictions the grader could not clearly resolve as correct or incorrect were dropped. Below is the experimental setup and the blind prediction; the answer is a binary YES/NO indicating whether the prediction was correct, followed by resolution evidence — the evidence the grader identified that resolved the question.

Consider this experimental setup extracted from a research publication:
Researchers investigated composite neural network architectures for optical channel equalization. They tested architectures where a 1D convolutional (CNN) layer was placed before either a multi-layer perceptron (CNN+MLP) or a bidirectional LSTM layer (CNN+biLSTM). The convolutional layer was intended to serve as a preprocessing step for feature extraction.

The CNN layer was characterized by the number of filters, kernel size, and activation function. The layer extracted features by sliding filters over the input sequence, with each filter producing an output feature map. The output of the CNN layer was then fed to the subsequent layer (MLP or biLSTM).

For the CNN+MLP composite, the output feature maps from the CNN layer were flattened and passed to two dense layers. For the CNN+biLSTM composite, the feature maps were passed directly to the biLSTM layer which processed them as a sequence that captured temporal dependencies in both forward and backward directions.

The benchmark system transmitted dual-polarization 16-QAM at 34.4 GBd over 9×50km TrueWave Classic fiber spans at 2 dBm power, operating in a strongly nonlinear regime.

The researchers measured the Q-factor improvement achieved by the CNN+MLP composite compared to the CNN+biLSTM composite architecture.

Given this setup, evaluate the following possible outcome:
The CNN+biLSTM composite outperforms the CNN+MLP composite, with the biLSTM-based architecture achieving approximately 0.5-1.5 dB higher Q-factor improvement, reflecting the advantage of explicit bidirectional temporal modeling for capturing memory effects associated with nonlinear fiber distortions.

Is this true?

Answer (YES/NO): YES